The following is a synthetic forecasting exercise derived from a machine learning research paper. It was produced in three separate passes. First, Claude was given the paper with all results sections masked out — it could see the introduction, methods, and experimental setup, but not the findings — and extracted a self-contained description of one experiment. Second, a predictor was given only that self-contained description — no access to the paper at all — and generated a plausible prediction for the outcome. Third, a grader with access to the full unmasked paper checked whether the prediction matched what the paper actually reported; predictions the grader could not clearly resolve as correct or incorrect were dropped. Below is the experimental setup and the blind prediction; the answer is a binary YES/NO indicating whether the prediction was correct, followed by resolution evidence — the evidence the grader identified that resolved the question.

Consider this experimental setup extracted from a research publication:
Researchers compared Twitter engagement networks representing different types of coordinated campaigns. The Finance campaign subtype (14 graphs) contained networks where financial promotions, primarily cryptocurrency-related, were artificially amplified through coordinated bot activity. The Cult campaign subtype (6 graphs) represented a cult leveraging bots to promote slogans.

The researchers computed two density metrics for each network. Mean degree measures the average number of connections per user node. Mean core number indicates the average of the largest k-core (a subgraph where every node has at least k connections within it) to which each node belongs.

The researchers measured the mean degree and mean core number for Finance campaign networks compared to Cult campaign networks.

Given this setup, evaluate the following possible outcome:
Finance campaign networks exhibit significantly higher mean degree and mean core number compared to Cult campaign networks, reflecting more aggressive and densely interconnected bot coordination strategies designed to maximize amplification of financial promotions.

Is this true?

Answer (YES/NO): NO